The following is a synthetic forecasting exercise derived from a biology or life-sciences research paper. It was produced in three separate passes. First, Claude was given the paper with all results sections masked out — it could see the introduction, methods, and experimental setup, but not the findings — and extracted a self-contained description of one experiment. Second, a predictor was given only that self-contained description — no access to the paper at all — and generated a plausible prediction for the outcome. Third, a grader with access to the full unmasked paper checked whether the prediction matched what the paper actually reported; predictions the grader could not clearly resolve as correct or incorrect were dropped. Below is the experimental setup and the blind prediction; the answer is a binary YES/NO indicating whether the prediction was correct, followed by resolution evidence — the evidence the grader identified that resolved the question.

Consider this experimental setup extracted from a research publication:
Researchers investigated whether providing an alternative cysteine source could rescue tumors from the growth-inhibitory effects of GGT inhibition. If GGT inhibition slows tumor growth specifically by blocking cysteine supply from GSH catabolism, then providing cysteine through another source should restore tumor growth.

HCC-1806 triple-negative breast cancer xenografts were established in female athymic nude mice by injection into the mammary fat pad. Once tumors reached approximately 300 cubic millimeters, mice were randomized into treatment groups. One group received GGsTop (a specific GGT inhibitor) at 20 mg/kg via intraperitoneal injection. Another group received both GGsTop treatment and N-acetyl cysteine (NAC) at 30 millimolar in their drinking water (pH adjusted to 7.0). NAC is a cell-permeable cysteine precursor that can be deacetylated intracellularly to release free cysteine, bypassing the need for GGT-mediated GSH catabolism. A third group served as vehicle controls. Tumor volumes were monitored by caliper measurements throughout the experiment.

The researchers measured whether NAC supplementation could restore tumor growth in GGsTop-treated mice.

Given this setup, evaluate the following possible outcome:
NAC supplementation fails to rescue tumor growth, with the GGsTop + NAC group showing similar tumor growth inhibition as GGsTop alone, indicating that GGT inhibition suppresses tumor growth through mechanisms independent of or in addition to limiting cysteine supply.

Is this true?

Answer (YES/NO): NO